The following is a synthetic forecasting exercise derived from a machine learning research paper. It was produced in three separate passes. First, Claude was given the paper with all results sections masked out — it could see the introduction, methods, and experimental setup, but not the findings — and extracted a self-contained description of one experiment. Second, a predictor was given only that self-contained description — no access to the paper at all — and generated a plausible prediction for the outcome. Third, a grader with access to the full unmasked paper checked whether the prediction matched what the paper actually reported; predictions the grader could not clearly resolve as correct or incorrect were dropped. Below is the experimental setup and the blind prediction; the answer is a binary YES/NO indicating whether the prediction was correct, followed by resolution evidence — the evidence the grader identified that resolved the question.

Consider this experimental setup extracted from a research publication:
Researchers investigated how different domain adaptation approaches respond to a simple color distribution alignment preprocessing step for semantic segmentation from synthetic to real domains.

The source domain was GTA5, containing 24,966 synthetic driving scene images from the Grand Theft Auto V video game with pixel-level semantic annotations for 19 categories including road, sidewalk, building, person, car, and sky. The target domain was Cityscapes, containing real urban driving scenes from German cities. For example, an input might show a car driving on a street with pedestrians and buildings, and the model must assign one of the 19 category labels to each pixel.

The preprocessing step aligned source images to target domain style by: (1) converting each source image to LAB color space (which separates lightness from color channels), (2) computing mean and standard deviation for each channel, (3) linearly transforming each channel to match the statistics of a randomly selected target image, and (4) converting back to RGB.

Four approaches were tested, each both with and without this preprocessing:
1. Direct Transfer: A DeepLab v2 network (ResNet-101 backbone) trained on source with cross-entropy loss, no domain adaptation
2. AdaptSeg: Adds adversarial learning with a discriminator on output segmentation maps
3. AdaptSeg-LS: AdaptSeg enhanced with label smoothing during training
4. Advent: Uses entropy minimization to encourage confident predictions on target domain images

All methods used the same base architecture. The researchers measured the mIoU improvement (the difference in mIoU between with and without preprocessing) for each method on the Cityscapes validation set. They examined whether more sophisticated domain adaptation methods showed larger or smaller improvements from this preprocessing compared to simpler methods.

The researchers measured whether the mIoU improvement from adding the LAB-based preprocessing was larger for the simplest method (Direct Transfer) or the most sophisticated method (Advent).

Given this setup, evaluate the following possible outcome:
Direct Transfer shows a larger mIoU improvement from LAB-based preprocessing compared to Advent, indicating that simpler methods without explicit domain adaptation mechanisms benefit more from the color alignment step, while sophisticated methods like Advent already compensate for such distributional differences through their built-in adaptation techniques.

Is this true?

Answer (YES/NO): YES